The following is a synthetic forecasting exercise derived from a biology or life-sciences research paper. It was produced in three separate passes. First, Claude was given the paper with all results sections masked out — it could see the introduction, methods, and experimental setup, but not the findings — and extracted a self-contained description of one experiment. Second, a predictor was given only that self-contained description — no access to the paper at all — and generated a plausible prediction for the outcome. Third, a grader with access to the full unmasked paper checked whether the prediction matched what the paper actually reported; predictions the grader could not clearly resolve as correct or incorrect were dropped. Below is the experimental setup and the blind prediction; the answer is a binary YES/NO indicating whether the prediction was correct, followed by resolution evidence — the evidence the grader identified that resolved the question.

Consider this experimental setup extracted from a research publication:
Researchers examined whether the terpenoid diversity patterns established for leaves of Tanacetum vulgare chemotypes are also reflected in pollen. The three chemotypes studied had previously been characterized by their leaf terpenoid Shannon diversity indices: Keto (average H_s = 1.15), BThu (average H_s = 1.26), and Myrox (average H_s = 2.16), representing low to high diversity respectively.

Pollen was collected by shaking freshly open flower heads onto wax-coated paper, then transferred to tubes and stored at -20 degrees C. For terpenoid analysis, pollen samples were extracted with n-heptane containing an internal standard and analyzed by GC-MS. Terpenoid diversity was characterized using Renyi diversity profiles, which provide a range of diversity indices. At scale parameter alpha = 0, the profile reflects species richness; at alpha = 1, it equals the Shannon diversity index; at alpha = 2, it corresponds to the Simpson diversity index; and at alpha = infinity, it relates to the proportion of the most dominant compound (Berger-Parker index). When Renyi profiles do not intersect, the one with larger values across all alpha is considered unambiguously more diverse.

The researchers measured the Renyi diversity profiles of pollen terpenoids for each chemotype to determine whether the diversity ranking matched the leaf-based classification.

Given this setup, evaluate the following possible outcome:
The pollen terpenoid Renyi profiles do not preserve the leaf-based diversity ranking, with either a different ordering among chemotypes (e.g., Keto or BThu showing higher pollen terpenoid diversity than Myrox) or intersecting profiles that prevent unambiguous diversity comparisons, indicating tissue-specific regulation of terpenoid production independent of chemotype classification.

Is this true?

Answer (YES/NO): YES